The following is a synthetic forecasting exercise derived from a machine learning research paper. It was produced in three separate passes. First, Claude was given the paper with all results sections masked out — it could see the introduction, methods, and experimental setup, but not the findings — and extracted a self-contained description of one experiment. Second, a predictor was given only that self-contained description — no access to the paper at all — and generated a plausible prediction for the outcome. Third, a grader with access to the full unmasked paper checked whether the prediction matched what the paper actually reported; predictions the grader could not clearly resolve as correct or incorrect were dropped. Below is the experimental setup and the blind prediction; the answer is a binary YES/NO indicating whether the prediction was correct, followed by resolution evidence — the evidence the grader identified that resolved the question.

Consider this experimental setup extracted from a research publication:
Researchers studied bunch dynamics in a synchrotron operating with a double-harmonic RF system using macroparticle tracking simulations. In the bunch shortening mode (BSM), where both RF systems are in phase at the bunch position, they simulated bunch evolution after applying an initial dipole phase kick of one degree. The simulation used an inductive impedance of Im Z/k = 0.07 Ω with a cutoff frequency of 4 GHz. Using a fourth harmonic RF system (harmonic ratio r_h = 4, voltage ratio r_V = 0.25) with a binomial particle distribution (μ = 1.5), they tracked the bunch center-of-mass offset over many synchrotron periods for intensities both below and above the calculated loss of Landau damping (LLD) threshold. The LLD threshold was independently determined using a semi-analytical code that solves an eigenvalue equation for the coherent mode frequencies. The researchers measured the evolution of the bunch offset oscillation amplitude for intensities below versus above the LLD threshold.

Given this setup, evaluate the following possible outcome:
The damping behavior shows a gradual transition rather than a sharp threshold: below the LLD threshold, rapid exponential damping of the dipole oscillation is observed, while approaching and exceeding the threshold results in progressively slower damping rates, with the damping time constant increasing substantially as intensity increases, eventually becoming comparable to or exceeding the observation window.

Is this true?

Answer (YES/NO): NO